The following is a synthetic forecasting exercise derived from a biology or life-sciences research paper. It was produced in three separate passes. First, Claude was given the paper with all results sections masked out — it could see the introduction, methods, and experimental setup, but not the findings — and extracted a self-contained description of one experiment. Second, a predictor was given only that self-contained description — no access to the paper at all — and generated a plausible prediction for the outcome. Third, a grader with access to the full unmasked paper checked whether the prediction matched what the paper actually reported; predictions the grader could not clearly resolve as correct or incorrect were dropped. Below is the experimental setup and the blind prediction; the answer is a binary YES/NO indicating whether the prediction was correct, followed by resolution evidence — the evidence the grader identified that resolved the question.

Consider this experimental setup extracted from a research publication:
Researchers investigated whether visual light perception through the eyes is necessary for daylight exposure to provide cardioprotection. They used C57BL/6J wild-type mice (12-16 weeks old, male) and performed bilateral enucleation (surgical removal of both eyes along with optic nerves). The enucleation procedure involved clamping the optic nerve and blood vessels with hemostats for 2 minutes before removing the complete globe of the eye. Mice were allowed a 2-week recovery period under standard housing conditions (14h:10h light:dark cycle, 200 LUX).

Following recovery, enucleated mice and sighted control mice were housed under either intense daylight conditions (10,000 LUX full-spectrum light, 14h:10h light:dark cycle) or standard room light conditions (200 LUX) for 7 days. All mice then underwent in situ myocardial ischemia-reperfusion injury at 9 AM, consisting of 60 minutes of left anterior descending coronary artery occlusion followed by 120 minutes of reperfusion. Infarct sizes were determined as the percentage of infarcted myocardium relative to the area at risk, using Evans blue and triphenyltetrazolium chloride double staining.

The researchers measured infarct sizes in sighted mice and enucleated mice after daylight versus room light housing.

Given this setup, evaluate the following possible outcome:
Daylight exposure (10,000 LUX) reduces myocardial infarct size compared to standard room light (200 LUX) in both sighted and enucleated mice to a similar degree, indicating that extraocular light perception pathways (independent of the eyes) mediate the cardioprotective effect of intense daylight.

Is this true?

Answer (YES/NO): NO